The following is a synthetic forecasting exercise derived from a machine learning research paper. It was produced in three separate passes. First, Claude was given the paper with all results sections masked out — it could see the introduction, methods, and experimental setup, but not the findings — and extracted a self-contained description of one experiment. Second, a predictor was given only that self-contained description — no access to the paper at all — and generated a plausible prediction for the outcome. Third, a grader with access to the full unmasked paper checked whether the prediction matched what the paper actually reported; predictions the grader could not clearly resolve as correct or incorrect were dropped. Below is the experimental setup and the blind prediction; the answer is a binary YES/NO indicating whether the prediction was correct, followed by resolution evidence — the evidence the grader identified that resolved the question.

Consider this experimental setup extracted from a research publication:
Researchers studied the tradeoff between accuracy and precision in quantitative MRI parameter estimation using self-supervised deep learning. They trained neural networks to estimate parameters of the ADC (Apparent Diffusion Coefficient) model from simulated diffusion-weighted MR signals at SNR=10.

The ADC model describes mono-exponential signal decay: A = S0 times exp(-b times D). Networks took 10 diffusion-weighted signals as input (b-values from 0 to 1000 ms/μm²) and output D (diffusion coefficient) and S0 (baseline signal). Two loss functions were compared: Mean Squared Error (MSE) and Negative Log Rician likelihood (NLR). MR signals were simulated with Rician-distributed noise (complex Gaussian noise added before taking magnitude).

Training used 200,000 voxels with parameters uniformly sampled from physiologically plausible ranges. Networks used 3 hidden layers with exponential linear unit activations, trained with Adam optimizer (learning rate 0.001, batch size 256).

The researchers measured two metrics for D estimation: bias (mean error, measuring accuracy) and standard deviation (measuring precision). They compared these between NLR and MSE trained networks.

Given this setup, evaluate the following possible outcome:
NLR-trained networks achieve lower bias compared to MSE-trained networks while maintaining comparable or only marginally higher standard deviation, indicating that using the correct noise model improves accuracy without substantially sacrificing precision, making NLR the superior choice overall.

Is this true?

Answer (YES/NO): YES